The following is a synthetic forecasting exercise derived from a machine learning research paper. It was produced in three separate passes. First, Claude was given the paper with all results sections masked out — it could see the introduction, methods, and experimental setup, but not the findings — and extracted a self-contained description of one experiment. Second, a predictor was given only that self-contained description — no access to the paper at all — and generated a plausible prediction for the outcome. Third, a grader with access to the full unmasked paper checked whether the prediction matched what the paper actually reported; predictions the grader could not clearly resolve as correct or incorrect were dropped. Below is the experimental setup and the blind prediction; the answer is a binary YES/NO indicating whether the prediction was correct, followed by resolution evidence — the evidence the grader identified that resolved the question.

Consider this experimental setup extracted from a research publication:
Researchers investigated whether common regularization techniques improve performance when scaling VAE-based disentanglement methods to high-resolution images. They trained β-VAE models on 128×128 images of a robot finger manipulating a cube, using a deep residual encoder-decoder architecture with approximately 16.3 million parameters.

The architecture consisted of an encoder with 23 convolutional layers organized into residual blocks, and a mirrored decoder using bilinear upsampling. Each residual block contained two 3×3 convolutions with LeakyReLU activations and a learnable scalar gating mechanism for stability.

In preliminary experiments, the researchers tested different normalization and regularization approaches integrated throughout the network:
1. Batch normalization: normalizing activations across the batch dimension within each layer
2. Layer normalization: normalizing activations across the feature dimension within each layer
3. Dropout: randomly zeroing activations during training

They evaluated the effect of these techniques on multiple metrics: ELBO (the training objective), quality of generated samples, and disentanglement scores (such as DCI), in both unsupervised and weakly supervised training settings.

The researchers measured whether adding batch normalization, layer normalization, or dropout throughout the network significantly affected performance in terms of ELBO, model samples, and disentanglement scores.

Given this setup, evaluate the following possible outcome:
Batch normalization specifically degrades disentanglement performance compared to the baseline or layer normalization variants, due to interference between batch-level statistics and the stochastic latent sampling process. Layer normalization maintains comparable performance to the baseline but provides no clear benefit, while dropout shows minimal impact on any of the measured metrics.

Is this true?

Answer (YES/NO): NO